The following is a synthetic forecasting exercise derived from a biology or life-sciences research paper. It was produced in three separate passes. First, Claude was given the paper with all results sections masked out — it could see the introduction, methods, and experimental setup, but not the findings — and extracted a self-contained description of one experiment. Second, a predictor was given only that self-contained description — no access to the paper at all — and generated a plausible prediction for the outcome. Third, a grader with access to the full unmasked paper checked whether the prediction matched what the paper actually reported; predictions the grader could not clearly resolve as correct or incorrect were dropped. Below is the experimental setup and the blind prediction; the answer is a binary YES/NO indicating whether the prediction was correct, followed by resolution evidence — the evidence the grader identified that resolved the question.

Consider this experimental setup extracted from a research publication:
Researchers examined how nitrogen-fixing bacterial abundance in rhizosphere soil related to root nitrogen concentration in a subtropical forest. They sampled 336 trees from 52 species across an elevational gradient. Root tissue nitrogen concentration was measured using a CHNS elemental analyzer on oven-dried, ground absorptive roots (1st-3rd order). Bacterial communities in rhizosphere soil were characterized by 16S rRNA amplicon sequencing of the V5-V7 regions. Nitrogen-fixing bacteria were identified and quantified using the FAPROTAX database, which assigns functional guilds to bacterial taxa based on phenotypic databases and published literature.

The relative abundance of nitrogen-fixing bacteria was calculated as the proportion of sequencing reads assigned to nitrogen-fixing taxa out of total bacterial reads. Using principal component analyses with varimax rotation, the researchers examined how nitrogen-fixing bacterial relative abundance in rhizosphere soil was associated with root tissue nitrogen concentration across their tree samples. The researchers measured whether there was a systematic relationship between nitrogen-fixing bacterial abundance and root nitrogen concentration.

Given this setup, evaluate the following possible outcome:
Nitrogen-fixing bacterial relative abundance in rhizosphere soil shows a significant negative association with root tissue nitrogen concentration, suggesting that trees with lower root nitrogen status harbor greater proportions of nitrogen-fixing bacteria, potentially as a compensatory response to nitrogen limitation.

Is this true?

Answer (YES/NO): NO